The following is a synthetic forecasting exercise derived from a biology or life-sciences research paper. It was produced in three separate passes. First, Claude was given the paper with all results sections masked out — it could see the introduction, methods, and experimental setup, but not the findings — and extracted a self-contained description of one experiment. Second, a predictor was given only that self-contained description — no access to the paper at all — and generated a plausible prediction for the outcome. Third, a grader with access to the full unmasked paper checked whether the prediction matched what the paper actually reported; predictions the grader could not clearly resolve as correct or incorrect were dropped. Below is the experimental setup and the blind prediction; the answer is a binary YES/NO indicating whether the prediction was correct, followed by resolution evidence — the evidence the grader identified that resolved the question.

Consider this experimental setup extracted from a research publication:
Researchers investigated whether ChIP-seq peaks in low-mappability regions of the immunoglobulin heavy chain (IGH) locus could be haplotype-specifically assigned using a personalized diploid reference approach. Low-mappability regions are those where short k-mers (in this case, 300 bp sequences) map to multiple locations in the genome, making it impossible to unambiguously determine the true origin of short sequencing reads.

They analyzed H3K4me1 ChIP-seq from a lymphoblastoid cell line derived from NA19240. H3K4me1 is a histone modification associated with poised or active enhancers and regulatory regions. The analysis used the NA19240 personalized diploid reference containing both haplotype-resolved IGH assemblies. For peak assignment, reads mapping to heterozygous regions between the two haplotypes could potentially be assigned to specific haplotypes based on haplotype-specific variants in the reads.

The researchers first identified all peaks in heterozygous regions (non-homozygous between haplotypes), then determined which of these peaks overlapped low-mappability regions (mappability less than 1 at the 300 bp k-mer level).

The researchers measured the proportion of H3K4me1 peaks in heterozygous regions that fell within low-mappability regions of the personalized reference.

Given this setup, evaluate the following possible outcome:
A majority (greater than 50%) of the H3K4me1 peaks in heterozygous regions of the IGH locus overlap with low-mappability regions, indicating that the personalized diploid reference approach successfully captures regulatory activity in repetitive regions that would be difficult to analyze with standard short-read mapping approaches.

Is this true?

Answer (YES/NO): NO